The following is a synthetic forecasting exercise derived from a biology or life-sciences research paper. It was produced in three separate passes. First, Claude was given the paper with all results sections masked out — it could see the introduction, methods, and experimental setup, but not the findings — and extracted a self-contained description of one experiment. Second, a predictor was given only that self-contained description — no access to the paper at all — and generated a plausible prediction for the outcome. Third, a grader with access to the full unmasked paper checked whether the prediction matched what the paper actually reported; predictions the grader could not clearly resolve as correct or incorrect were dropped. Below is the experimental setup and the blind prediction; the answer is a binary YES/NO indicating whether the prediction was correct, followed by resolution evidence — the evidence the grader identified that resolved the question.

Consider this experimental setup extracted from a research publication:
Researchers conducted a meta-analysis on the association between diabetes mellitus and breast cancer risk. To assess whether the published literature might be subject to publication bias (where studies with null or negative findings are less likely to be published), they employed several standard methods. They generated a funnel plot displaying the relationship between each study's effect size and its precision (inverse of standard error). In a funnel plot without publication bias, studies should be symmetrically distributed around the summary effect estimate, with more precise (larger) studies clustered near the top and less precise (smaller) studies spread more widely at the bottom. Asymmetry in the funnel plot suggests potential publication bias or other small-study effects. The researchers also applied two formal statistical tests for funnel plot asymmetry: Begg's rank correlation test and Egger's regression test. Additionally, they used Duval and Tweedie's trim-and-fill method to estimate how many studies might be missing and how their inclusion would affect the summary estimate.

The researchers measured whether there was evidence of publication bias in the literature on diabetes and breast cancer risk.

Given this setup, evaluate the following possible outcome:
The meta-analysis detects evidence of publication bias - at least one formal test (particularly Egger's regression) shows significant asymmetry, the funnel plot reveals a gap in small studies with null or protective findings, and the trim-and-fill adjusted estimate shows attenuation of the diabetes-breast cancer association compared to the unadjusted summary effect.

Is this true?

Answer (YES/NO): NO